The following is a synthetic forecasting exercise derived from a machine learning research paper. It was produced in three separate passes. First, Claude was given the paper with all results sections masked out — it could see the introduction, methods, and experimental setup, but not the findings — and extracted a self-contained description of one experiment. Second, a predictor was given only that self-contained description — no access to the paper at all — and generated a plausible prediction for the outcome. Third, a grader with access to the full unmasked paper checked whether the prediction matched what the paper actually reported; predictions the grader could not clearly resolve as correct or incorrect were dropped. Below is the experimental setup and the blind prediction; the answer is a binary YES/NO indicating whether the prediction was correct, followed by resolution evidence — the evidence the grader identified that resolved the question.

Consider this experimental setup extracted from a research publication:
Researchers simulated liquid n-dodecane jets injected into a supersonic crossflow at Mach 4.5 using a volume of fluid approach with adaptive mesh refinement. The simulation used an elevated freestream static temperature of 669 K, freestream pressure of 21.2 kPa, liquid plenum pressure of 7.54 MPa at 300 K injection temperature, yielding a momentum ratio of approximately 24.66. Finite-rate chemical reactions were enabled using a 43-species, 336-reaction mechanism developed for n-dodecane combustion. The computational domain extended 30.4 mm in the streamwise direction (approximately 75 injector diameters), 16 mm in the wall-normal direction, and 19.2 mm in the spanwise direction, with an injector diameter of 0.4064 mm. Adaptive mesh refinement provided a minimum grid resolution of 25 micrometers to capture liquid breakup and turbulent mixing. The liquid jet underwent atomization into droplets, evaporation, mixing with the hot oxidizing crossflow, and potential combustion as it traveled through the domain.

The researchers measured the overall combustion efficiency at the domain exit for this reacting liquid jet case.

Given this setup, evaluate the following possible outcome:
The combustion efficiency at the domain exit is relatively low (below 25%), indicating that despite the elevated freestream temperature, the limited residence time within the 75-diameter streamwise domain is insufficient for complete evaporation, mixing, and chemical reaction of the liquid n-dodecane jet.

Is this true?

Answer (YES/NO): YES